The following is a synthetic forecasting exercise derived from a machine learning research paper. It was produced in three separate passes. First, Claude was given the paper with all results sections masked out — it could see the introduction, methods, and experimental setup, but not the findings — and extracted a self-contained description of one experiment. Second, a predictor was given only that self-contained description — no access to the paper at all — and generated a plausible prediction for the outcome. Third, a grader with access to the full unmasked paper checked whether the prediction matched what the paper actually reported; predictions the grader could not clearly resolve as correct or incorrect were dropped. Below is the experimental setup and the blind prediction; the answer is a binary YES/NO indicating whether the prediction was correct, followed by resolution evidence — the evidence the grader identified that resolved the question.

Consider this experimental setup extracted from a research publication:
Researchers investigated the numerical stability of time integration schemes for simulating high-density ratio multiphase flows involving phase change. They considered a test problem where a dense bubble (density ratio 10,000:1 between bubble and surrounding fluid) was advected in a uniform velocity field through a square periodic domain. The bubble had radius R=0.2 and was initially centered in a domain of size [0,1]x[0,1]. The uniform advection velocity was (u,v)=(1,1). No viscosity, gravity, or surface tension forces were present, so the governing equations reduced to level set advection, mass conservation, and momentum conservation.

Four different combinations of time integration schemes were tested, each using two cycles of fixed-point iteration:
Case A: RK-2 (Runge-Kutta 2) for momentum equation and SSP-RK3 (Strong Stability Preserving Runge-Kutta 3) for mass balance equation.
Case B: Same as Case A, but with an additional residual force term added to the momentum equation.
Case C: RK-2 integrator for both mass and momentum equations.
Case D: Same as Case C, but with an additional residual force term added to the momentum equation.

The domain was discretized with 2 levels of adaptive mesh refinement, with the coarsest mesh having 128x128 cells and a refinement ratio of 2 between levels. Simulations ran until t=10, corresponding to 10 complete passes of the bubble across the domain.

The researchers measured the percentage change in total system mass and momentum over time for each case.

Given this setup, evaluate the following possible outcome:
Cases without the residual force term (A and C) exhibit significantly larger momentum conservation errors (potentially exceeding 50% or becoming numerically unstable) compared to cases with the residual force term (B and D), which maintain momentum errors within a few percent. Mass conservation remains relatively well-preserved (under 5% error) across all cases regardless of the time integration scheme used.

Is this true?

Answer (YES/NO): NO